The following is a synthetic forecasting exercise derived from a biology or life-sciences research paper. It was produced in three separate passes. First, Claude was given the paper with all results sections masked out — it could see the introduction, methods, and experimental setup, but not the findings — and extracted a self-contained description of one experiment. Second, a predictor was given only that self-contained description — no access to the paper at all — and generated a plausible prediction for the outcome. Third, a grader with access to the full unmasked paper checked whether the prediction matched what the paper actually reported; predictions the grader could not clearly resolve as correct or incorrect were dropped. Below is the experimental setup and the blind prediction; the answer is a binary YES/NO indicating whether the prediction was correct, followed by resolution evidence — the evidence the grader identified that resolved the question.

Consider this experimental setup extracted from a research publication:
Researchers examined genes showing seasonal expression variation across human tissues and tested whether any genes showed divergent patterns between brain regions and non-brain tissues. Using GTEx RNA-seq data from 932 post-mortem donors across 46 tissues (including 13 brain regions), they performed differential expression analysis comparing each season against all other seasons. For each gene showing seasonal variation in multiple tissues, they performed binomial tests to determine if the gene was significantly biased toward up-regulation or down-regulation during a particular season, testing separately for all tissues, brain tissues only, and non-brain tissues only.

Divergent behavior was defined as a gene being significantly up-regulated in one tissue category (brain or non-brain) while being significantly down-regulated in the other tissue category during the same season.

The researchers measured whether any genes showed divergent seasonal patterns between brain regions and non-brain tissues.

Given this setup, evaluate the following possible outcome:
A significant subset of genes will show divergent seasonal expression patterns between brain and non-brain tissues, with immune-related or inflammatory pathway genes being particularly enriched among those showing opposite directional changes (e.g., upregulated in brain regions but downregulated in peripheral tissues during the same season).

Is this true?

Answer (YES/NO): NO